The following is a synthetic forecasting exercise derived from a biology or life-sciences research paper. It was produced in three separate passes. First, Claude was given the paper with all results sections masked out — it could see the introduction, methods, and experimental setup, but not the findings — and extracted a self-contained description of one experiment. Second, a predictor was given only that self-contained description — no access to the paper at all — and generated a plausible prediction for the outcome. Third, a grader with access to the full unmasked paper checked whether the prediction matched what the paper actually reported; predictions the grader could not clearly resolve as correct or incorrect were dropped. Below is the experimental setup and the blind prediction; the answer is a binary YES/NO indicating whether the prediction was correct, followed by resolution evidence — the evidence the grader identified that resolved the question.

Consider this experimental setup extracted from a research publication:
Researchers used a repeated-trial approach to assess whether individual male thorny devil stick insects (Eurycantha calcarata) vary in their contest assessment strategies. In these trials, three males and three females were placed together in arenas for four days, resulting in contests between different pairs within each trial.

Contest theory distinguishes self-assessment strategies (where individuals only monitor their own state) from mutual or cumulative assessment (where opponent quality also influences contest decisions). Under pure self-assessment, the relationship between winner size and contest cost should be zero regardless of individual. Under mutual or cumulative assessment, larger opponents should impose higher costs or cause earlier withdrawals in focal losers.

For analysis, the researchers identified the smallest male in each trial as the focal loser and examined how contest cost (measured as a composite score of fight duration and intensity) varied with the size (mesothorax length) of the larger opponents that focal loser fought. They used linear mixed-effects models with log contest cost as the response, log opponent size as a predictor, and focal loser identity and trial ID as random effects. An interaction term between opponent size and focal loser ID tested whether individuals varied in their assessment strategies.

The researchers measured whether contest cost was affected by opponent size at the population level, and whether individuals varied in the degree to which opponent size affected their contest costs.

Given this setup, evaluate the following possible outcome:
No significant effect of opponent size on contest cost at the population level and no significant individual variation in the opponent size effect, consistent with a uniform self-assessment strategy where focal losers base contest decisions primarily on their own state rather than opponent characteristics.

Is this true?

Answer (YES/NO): NO